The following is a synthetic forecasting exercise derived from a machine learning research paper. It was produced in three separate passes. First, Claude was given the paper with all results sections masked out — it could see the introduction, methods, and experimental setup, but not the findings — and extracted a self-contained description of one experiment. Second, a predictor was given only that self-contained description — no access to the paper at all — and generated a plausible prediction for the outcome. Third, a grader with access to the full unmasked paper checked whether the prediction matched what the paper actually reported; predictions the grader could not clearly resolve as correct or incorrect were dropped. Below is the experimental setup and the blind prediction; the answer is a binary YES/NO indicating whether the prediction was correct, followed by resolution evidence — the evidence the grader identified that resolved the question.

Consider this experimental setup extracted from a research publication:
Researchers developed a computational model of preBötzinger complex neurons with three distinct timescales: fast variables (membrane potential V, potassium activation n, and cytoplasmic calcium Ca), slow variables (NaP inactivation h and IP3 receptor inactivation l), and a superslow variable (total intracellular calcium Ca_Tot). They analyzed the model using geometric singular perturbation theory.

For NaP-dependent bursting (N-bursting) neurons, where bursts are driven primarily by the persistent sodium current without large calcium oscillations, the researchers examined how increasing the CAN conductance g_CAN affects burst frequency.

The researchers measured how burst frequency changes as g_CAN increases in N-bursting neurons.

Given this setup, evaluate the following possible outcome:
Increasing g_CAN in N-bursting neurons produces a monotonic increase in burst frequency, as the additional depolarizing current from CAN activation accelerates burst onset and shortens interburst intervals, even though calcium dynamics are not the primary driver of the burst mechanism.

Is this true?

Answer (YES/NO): NO